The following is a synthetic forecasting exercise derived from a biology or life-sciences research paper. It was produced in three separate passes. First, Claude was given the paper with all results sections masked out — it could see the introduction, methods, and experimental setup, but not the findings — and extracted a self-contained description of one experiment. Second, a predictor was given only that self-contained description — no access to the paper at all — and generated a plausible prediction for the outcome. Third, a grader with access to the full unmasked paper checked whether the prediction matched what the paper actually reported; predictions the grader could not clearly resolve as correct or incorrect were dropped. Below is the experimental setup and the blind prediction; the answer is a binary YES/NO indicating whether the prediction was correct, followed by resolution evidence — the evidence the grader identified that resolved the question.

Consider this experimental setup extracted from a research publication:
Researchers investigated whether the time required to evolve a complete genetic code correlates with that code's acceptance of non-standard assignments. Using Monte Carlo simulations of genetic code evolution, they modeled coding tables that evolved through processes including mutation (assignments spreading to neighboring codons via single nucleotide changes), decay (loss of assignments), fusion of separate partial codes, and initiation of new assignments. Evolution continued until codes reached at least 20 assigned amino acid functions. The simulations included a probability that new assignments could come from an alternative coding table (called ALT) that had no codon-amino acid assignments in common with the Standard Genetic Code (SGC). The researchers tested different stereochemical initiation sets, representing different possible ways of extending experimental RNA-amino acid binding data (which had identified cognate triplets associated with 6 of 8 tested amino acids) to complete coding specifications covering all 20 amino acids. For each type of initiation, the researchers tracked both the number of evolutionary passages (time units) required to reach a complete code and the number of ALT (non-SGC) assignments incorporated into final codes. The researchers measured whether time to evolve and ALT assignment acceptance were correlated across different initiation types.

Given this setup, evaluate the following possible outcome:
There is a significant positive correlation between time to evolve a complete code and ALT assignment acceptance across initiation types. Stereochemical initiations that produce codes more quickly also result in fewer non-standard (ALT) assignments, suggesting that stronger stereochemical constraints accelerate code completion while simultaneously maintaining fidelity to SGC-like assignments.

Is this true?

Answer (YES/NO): YES